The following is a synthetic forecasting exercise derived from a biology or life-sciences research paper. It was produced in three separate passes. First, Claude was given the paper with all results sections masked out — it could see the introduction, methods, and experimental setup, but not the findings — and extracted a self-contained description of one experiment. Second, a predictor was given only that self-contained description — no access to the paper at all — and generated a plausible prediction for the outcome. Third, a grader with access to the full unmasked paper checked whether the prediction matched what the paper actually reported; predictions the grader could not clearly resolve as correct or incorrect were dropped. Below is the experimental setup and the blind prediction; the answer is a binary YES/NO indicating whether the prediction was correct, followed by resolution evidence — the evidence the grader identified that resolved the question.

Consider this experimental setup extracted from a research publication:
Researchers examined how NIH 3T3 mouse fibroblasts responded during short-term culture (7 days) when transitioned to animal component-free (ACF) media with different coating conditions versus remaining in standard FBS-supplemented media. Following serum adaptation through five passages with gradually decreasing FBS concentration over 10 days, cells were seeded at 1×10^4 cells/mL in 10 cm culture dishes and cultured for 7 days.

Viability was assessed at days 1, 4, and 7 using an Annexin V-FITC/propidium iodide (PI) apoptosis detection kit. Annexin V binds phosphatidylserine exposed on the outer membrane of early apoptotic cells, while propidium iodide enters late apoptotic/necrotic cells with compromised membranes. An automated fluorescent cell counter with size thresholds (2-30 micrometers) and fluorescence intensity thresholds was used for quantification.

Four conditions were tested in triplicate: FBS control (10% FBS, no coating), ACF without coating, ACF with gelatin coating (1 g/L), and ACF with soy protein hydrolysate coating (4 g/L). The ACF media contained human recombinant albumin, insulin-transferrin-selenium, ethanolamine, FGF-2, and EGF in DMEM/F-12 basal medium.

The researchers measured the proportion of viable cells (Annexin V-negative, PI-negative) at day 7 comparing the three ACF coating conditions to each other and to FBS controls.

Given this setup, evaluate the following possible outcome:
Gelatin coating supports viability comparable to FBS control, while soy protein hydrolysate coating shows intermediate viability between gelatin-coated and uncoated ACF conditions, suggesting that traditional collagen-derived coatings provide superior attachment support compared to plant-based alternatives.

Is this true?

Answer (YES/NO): NO